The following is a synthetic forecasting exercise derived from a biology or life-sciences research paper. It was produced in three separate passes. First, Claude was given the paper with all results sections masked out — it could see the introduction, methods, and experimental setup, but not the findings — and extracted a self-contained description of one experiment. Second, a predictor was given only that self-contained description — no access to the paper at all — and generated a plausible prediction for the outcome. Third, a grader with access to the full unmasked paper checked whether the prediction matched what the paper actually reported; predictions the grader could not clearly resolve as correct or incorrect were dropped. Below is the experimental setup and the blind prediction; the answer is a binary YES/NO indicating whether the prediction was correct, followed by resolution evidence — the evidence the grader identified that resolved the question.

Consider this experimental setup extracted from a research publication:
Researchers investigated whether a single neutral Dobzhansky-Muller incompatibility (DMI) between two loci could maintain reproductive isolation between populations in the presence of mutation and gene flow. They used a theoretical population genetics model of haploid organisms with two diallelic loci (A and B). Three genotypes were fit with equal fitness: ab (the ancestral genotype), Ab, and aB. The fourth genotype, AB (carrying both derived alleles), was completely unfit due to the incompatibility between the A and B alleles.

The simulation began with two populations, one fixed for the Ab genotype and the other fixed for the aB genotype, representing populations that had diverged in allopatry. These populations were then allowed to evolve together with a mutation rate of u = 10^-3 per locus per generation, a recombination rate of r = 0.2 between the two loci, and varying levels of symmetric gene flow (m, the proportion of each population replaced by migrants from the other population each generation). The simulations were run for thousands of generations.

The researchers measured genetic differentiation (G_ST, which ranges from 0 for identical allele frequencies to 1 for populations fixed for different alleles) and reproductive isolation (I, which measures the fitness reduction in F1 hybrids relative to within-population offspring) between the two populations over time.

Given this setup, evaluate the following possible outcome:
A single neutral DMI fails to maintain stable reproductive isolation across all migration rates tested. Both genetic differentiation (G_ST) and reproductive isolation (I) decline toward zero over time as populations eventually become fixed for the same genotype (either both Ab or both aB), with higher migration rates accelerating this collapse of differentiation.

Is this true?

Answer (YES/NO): NO